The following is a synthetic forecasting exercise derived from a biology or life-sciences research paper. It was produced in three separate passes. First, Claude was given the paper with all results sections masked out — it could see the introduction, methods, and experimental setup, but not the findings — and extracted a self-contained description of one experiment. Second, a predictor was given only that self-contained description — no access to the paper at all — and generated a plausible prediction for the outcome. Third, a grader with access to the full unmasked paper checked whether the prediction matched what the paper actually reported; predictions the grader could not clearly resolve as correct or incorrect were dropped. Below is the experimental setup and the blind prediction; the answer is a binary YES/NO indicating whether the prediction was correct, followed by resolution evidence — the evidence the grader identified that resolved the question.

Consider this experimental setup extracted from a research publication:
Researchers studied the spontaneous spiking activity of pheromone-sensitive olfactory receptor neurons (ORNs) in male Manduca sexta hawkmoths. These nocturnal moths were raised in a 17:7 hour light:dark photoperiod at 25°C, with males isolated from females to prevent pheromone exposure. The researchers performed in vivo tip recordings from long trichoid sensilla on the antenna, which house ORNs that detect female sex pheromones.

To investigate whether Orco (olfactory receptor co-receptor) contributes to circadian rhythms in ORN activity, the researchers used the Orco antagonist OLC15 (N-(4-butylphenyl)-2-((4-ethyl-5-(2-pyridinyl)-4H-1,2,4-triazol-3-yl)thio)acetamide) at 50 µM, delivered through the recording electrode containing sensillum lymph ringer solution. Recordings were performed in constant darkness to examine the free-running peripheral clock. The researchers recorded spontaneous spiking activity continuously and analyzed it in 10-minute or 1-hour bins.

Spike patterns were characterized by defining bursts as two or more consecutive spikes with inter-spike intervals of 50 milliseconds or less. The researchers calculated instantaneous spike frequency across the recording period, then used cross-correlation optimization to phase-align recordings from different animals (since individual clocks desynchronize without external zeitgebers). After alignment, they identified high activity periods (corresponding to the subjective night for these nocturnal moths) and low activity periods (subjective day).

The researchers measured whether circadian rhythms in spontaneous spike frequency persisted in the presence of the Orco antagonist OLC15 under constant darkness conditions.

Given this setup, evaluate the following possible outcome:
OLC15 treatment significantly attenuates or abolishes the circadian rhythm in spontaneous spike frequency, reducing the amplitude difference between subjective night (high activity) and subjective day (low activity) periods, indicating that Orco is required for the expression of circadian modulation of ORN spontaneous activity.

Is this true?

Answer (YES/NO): YES